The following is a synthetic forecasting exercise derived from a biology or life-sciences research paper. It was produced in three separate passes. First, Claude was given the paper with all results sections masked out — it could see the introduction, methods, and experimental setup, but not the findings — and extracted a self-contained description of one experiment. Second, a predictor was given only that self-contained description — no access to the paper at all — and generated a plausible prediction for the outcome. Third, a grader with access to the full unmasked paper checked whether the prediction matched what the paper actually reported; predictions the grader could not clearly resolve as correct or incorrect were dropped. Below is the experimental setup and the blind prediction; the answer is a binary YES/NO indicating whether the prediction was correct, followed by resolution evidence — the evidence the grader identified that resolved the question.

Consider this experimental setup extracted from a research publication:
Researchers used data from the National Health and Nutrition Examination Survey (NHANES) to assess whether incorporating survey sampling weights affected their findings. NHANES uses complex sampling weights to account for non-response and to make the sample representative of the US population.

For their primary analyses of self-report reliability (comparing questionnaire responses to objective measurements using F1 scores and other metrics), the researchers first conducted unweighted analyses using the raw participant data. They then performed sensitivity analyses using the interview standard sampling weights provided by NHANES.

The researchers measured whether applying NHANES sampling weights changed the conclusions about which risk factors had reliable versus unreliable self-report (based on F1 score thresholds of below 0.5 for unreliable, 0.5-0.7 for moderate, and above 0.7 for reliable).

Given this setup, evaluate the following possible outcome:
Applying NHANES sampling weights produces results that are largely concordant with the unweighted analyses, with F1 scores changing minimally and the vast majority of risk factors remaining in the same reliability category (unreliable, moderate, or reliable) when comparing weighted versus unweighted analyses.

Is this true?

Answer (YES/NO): YES